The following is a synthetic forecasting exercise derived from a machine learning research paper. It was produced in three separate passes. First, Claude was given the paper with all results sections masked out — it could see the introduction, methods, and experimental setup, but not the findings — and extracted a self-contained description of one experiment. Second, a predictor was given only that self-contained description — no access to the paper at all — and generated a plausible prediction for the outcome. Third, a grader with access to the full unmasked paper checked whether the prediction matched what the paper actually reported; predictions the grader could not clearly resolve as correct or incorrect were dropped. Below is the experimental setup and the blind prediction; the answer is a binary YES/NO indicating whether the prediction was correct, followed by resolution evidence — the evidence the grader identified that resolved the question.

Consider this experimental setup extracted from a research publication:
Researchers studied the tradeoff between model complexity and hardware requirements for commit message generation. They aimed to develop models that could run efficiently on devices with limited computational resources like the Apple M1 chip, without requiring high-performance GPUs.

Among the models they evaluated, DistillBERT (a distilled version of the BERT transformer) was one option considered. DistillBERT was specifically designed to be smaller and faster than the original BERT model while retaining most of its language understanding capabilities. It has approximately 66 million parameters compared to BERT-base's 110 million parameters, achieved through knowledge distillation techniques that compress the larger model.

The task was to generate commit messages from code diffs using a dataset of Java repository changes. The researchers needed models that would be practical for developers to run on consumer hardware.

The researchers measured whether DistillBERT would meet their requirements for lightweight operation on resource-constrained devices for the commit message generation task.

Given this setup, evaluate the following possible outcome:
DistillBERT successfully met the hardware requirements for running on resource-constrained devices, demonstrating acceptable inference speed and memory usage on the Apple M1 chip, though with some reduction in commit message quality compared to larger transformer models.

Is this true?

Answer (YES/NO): NO